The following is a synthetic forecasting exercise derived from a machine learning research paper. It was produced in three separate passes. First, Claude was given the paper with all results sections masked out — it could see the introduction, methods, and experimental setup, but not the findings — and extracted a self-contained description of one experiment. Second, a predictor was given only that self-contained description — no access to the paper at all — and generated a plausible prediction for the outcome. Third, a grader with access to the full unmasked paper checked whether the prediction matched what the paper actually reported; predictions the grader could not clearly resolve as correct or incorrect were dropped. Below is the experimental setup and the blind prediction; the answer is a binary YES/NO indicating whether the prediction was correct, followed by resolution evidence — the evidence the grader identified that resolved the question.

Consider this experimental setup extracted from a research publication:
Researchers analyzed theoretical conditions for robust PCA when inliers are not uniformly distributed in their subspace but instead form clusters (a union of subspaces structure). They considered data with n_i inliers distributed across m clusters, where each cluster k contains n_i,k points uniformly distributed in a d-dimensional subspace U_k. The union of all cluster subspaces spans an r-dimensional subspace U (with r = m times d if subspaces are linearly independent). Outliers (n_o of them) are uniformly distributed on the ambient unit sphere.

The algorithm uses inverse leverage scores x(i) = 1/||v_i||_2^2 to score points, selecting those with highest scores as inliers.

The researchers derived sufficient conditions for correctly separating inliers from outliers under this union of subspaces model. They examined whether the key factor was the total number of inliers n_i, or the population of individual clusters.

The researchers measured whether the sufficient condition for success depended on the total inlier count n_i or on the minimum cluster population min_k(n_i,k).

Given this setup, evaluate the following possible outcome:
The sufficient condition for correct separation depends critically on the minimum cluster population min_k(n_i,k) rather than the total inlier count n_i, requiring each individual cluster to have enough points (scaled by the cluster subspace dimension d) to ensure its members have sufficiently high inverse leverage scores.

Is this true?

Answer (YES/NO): YES